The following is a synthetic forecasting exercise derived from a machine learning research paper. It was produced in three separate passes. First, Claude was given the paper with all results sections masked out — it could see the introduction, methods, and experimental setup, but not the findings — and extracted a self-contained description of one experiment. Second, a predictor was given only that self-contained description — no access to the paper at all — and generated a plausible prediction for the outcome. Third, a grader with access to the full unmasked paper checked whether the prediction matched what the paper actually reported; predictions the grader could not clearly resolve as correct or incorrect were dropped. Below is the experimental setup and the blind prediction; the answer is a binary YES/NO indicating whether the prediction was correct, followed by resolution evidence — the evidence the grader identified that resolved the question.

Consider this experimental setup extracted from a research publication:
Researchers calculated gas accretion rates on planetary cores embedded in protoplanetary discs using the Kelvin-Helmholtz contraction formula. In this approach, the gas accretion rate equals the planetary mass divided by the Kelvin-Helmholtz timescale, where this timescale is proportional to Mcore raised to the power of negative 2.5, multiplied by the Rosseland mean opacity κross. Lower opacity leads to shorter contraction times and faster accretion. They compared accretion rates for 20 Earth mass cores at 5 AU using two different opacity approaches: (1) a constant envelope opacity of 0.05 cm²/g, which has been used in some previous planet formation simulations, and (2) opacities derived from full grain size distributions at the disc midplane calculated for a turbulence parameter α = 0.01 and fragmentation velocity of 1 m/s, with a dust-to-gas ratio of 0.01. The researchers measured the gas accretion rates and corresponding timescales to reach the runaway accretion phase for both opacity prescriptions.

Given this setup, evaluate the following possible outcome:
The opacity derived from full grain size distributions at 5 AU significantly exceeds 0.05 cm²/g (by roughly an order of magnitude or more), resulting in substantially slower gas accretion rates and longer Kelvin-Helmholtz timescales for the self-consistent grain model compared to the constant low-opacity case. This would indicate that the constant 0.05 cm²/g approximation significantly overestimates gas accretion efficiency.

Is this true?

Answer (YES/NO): YES